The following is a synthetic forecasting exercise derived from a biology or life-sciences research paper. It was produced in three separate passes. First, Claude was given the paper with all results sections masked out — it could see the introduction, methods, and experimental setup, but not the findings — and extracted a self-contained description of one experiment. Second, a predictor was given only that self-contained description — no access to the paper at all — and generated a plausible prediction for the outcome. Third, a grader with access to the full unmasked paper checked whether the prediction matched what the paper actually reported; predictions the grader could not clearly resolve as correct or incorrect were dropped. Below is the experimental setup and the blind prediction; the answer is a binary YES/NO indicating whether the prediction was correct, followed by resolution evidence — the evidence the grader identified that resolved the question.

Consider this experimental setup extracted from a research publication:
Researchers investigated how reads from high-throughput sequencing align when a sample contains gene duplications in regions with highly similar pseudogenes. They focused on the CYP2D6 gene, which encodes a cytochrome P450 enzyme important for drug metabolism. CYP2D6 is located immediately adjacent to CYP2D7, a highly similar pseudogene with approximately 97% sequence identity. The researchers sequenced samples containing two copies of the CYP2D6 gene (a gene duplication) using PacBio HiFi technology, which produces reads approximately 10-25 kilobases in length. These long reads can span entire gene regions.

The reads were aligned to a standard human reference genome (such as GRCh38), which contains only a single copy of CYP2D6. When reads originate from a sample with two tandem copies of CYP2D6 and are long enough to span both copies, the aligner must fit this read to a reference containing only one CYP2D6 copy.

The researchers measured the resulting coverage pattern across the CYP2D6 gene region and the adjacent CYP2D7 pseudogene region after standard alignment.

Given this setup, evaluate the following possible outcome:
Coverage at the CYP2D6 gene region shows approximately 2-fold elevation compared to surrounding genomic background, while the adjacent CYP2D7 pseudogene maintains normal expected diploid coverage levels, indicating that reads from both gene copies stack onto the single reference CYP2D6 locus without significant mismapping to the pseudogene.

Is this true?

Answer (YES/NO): NO